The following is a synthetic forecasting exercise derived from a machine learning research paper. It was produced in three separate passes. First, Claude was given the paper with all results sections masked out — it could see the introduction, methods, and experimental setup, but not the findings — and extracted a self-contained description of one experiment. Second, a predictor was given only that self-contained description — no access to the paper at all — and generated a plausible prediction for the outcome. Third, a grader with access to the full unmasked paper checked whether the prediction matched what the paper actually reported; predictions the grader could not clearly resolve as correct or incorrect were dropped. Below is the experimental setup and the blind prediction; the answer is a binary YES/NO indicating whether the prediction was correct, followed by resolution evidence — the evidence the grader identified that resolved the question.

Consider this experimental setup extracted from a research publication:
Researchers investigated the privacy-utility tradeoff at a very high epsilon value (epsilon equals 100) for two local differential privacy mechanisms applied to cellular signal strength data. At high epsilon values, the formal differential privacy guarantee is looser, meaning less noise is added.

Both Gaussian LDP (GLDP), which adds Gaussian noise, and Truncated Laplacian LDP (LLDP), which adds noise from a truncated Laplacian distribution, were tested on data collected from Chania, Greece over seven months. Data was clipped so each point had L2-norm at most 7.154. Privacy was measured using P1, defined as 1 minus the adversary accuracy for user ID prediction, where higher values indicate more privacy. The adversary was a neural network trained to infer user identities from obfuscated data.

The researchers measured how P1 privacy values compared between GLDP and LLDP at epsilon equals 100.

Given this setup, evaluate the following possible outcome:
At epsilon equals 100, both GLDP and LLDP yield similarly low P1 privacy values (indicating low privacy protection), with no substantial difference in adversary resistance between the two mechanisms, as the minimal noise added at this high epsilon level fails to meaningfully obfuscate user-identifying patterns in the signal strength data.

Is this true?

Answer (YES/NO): NO